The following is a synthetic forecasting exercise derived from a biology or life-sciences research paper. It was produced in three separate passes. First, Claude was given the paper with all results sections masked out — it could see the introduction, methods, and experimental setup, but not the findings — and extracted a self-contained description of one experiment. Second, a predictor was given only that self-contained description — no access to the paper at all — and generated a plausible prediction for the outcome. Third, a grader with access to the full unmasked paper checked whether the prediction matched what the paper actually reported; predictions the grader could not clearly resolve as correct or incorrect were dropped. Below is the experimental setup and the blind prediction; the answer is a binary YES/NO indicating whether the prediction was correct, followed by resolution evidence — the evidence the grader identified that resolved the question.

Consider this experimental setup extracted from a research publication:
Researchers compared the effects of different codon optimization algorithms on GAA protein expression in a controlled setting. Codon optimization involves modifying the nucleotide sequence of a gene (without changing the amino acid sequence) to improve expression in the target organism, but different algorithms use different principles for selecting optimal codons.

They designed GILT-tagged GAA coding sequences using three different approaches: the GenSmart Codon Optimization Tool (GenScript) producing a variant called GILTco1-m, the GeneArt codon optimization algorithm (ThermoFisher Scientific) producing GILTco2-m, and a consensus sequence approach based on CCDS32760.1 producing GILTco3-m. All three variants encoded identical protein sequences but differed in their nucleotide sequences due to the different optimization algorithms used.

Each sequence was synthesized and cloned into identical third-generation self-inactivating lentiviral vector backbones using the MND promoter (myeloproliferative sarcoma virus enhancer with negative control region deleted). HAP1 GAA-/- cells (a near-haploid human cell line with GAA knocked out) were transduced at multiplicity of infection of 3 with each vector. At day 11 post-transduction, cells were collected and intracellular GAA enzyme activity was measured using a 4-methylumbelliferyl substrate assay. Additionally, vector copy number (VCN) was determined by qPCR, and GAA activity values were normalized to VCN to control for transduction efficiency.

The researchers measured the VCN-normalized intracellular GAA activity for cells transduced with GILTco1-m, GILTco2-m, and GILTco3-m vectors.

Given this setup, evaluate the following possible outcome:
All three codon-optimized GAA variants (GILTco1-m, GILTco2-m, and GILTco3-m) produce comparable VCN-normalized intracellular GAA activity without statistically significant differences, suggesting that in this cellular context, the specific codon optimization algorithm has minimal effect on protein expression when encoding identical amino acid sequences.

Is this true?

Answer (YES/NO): YES